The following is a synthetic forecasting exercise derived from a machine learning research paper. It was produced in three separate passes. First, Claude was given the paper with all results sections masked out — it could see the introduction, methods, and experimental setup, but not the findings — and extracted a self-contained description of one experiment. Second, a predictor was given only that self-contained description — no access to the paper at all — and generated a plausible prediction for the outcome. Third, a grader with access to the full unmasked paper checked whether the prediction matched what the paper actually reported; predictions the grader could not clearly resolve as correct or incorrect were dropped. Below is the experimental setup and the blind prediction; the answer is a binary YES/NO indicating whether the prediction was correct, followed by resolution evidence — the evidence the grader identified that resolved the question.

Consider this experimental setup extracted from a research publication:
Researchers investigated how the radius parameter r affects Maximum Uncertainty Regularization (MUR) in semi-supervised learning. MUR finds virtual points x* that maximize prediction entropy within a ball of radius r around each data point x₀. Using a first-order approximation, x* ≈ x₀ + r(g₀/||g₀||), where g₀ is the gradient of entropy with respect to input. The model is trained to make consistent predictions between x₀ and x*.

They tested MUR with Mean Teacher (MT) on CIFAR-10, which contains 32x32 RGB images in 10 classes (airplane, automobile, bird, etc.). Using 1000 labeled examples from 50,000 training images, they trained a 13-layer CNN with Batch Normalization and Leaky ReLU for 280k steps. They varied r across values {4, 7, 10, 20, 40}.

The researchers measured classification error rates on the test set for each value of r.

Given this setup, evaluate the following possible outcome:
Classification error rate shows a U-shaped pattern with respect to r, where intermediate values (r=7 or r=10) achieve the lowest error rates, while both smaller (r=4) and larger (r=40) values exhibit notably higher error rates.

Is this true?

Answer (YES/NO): YES